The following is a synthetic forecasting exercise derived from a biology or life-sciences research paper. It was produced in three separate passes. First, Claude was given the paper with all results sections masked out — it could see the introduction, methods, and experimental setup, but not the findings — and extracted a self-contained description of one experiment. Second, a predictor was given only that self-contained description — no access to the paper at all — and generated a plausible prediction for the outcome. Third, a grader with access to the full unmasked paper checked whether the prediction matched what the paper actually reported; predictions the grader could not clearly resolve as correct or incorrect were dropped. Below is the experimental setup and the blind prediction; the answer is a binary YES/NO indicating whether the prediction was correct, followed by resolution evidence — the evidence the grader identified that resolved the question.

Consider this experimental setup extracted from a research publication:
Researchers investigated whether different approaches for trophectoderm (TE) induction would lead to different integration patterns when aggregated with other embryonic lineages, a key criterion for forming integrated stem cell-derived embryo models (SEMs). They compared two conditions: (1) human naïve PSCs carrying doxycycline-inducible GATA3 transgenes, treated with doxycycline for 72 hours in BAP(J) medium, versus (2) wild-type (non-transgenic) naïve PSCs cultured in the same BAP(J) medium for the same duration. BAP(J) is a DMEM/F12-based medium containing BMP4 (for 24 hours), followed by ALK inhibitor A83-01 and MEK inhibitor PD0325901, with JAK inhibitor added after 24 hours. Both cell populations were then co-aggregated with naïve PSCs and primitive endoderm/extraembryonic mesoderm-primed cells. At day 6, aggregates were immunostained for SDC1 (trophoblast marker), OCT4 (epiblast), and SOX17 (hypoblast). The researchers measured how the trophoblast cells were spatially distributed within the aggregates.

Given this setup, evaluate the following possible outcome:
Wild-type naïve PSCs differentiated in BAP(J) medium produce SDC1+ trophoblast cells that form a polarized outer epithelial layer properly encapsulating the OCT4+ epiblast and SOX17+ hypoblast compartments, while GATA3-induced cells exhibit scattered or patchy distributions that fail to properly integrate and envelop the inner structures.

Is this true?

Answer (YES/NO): YES